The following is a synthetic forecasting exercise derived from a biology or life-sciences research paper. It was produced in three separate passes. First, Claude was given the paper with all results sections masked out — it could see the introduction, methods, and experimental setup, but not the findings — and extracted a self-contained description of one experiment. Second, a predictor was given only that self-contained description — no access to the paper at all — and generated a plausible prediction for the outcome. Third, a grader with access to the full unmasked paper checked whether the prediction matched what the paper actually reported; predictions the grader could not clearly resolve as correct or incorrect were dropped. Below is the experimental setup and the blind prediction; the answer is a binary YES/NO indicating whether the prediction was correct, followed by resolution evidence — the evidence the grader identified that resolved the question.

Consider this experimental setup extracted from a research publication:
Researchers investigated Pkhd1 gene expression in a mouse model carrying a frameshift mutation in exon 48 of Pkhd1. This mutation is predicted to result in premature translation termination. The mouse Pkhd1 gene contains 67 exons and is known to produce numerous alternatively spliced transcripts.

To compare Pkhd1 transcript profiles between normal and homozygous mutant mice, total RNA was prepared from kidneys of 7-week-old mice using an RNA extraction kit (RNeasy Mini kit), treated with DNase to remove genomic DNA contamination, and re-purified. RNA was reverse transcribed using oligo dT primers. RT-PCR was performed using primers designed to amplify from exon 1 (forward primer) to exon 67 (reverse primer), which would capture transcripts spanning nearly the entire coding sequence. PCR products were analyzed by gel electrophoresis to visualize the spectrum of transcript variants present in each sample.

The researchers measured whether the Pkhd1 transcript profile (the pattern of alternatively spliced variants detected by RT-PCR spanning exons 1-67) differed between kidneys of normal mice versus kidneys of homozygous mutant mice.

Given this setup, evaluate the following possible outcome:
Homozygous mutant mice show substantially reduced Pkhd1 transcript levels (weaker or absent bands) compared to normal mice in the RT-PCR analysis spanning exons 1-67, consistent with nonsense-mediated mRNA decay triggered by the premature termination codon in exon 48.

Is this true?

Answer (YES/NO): NO